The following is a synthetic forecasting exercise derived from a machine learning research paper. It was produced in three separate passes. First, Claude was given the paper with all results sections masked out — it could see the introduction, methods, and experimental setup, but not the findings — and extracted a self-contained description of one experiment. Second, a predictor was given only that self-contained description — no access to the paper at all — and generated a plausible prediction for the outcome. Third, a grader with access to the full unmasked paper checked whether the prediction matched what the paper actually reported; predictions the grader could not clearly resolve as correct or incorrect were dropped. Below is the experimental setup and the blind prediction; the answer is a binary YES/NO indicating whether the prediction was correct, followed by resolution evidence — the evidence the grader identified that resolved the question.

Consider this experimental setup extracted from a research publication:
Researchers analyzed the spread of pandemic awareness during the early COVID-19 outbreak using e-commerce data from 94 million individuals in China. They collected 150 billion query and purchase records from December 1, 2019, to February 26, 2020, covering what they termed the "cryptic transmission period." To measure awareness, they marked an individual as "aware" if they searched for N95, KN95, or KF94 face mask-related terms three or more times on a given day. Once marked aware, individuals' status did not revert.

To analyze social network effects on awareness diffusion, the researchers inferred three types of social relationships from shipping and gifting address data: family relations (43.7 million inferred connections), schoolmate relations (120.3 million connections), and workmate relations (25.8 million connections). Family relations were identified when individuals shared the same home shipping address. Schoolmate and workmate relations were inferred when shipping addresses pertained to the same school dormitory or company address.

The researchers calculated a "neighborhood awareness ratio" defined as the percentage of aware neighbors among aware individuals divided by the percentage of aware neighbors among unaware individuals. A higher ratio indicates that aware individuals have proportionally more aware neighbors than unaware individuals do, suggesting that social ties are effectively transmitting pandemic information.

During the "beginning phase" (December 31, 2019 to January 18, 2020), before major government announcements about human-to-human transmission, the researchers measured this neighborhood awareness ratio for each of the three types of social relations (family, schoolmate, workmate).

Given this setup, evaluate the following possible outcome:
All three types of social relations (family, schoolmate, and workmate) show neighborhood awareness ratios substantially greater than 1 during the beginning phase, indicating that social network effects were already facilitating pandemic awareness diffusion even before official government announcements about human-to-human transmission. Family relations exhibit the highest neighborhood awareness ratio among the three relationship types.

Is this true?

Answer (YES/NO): YES